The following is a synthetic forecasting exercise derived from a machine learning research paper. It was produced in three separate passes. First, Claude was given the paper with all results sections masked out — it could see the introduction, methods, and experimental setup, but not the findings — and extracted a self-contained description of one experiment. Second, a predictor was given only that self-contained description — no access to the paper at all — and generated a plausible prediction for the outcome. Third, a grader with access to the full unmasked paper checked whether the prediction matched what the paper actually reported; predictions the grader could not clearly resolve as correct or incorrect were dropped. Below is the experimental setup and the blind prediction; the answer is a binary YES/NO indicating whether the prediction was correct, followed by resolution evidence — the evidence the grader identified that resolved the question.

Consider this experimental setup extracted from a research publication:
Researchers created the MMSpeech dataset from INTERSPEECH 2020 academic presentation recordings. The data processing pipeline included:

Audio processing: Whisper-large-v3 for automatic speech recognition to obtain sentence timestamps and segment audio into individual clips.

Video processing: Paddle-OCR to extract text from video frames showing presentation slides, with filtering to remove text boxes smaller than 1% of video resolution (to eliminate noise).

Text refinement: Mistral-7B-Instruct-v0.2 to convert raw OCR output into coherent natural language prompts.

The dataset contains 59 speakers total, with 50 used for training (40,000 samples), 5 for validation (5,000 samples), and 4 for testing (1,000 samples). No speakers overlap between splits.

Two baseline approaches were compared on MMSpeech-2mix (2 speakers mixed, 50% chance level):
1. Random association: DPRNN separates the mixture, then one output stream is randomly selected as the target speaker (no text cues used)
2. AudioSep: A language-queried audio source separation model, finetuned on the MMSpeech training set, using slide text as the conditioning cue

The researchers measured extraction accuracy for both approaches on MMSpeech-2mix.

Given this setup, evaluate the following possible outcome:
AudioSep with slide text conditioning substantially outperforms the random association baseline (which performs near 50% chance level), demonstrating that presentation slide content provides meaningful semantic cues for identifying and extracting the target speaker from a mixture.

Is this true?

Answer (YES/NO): YES